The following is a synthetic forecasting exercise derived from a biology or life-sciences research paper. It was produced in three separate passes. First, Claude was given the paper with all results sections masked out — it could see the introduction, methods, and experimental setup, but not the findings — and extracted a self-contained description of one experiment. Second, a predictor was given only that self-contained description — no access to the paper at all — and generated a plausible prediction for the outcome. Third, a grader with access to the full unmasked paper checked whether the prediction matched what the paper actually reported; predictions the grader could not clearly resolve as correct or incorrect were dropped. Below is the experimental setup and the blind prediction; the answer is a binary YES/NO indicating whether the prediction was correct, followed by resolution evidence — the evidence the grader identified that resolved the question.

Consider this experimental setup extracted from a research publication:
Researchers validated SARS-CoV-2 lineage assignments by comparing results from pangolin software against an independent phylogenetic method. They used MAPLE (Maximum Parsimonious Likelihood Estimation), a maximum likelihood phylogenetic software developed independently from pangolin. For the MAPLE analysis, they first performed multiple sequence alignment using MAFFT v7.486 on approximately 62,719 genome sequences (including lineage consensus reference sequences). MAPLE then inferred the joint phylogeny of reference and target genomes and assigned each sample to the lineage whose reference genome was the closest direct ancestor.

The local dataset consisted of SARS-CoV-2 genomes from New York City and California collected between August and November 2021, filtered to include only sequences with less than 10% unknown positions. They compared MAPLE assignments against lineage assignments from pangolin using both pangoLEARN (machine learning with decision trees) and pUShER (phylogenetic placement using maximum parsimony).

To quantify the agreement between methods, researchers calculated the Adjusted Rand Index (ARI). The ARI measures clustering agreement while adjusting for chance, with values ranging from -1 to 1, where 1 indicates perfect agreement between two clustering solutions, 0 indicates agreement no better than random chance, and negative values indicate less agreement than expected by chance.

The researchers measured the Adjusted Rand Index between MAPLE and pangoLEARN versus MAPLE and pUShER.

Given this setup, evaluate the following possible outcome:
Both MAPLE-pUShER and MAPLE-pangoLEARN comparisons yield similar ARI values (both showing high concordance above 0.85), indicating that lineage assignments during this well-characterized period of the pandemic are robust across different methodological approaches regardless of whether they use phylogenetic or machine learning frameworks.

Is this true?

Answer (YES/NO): YES